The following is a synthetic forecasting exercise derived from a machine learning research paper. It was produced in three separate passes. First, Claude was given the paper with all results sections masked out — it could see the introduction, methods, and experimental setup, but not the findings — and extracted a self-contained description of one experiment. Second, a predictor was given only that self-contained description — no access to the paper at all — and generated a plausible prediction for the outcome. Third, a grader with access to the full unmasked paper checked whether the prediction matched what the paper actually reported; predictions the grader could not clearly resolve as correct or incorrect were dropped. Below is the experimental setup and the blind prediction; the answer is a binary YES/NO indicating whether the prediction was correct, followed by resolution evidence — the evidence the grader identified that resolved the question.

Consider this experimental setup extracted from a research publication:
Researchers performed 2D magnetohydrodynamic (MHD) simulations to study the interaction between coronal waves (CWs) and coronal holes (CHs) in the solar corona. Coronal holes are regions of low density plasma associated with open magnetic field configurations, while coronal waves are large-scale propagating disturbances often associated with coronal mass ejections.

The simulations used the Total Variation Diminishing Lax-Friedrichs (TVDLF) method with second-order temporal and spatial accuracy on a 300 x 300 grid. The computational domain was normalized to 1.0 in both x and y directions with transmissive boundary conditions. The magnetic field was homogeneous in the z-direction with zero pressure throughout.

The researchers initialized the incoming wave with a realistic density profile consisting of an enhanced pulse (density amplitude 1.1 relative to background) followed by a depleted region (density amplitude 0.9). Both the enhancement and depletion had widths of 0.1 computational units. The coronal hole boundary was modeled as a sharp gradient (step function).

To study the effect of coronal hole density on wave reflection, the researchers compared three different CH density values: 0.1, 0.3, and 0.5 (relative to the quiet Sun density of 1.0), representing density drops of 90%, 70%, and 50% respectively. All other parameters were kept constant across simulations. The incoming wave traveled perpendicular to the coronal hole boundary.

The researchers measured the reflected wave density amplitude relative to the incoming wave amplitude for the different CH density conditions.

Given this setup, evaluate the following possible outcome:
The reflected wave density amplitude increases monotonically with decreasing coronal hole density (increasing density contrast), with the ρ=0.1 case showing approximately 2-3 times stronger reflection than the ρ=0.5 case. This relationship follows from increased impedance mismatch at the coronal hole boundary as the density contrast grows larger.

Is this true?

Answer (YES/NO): YES